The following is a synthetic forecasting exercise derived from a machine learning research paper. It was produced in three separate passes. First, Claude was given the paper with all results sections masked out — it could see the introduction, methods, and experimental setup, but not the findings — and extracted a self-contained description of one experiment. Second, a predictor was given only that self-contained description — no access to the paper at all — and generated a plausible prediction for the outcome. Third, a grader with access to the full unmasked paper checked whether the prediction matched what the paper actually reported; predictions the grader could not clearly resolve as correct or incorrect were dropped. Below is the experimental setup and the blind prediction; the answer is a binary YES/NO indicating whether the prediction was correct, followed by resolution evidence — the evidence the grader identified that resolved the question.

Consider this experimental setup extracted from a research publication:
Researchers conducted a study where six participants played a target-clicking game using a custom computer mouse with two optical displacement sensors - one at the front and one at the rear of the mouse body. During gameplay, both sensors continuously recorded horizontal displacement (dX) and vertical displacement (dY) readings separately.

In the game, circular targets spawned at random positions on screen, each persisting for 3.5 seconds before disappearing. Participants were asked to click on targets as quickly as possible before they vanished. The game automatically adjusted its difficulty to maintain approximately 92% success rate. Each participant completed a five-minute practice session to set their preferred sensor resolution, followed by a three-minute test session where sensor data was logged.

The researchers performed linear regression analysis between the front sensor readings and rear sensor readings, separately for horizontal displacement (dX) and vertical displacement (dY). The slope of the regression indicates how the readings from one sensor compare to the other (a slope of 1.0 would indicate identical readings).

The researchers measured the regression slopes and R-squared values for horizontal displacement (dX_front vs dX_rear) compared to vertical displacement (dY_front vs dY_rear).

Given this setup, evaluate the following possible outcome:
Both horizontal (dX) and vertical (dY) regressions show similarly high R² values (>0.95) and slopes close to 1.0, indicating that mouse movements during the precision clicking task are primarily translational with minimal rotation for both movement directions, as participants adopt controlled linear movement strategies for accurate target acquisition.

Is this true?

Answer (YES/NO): NO